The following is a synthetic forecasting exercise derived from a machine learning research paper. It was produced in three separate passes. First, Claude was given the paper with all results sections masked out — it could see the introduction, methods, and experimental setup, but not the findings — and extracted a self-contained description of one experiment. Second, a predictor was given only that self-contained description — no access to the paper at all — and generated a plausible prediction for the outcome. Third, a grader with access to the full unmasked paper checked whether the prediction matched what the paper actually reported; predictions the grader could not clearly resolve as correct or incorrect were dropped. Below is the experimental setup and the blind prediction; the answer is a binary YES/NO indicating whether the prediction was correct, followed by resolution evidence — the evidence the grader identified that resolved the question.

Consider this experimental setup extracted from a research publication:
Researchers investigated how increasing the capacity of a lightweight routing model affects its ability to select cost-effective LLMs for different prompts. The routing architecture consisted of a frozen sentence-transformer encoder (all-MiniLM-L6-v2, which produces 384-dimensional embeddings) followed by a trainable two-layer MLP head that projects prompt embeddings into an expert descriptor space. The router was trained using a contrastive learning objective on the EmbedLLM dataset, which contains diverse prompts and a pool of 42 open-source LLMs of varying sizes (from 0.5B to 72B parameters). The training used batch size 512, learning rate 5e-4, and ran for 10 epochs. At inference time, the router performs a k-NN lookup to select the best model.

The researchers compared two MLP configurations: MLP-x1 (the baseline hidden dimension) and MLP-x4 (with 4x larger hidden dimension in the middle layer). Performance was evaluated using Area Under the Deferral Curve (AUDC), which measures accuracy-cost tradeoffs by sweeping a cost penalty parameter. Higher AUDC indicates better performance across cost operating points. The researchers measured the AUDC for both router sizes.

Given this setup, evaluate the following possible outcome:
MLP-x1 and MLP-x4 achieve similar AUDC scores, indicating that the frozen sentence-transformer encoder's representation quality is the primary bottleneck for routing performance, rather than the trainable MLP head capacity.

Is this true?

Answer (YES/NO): NO